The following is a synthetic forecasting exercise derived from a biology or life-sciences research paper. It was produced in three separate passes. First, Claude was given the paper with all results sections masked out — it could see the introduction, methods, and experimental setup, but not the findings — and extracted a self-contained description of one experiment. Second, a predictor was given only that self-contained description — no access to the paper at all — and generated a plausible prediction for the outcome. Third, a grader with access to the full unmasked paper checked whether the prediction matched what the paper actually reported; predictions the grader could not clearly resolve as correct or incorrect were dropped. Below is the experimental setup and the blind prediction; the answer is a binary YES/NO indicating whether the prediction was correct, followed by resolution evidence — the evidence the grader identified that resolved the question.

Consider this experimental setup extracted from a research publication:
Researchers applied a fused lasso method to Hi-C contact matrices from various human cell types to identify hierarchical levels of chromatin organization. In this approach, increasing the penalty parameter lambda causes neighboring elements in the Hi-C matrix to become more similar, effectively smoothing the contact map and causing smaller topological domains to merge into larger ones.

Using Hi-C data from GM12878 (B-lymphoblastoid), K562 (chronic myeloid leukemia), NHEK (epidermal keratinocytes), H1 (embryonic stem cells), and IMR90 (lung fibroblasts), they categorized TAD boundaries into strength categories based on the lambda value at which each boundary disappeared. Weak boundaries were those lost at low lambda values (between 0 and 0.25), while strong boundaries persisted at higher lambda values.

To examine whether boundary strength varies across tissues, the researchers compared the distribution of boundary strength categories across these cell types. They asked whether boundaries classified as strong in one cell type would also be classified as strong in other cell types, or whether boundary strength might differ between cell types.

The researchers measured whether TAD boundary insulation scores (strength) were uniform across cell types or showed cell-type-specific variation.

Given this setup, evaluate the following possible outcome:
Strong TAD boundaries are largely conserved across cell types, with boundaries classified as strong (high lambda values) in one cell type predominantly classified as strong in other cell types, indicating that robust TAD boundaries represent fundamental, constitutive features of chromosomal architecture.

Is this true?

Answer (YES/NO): YES